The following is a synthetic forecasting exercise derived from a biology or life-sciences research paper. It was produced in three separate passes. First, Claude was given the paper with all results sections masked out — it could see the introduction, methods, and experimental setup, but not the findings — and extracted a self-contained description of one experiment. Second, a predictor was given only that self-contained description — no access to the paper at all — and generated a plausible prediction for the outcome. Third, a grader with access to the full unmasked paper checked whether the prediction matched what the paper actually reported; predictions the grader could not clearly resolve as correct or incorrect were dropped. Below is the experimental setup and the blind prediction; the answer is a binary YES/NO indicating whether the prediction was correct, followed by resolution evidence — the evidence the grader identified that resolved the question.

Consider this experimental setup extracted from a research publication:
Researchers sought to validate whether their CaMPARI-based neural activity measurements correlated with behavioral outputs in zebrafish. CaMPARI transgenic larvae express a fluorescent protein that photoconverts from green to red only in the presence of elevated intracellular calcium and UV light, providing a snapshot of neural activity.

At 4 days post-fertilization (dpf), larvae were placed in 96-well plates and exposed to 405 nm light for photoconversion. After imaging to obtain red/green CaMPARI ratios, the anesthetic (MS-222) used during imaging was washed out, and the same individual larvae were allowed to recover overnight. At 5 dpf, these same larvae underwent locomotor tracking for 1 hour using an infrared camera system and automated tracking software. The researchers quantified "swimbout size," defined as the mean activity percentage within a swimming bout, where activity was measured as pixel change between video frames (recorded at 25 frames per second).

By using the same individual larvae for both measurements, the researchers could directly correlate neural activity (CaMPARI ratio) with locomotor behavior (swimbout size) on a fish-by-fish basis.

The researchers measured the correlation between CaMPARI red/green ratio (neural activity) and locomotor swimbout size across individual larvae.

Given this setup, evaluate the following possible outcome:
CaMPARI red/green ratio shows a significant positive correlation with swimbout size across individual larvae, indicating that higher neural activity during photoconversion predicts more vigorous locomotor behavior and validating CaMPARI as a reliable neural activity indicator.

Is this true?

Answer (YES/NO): YES